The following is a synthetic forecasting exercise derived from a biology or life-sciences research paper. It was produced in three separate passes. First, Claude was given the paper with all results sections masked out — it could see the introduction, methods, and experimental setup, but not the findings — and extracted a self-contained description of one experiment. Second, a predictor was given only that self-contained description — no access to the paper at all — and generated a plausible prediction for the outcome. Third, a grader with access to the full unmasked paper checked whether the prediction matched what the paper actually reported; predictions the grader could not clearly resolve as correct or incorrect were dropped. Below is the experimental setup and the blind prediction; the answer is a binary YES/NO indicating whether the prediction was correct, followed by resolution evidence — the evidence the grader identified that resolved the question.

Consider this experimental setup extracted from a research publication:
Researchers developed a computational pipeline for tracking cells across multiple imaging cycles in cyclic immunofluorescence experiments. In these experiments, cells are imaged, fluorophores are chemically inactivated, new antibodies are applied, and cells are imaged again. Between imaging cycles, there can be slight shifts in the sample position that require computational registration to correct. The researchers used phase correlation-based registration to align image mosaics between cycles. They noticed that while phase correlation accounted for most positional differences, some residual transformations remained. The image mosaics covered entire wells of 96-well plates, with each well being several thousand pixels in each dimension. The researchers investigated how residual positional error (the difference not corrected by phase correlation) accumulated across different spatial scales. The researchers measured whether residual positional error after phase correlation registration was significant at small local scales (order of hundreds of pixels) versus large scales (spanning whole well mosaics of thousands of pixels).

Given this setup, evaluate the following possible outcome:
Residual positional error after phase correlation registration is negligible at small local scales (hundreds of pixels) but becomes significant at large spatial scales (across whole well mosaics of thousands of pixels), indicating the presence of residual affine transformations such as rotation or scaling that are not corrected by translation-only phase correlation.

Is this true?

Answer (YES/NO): YES